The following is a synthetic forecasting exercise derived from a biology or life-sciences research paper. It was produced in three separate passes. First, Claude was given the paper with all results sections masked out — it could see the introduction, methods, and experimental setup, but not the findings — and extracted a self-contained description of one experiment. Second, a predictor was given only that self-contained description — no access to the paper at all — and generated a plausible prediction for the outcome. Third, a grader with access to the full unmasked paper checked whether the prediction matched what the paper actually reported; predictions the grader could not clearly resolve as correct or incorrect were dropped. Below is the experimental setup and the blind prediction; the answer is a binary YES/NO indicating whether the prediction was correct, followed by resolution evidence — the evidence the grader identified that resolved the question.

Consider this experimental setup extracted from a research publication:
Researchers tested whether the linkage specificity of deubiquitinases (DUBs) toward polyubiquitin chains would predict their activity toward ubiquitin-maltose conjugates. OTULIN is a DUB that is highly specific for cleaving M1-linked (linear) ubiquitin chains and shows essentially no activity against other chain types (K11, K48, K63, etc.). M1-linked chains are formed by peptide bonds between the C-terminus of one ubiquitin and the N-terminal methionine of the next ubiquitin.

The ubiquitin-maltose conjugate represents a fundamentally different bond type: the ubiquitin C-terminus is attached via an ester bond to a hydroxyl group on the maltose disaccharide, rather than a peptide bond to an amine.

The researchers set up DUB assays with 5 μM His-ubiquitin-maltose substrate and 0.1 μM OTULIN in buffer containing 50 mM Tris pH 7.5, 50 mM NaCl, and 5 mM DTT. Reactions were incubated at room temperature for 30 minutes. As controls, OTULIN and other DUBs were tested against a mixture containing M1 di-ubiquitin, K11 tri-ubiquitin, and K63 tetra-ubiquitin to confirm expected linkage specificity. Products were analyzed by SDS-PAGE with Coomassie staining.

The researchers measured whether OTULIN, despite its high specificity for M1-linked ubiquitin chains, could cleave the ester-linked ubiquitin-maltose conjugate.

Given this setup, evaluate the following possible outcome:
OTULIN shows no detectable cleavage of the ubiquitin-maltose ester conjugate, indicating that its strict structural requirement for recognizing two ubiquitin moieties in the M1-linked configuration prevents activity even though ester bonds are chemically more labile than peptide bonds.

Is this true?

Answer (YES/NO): YES